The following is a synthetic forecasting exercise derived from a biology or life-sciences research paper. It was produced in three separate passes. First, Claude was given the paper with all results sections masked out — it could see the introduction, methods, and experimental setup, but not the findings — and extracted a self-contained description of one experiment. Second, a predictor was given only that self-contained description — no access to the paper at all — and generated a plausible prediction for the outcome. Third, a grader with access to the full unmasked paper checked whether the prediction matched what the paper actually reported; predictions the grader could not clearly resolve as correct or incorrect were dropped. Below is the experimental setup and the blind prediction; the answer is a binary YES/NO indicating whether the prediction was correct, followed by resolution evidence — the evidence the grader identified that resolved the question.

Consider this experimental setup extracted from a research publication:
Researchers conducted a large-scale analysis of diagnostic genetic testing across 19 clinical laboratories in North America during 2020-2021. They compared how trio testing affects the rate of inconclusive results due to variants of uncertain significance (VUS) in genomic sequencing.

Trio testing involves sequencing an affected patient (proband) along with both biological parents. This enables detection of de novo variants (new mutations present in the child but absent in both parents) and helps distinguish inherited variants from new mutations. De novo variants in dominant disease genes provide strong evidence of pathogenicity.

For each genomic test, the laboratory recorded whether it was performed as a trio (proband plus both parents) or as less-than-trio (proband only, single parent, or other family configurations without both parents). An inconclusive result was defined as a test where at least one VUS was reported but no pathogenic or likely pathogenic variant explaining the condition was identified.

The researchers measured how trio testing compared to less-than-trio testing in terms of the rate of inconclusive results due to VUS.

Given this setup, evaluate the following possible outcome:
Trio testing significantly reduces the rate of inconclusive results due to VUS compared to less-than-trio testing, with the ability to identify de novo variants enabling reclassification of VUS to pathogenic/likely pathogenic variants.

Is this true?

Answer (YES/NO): NO